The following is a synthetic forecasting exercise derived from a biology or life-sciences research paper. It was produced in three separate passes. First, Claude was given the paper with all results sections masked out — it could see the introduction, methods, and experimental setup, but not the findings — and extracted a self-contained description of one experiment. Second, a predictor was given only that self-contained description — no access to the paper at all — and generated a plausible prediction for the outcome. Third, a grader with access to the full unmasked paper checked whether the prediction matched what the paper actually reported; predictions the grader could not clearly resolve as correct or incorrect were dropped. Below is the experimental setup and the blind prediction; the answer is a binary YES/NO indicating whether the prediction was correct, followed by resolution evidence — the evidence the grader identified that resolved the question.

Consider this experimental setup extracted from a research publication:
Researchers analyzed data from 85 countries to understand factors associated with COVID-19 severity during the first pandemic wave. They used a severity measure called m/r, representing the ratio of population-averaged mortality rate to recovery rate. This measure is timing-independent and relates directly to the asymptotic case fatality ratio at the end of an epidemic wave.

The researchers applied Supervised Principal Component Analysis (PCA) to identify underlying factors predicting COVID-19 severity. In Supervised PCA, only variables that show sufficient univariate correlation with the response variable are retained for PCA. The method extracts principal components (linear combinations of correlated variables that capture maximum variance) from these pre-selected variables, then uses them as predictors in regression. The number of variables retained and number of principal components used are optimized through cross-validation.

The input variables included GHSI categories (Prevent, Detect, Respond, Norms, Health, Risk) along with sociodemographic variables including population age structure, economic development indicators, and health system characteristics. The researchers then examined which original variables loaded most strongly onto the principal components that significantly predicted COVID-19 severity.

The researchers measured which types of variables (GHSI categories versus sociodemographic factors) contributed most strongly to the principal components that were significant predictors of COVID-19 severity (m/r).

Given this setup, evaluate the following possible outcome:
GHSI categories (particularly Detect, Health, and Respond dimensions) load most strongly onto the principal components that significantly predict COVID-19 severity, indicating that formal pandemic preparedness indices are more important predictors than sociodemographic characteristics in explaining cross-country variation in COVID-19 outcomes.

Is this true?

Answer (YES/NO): NO